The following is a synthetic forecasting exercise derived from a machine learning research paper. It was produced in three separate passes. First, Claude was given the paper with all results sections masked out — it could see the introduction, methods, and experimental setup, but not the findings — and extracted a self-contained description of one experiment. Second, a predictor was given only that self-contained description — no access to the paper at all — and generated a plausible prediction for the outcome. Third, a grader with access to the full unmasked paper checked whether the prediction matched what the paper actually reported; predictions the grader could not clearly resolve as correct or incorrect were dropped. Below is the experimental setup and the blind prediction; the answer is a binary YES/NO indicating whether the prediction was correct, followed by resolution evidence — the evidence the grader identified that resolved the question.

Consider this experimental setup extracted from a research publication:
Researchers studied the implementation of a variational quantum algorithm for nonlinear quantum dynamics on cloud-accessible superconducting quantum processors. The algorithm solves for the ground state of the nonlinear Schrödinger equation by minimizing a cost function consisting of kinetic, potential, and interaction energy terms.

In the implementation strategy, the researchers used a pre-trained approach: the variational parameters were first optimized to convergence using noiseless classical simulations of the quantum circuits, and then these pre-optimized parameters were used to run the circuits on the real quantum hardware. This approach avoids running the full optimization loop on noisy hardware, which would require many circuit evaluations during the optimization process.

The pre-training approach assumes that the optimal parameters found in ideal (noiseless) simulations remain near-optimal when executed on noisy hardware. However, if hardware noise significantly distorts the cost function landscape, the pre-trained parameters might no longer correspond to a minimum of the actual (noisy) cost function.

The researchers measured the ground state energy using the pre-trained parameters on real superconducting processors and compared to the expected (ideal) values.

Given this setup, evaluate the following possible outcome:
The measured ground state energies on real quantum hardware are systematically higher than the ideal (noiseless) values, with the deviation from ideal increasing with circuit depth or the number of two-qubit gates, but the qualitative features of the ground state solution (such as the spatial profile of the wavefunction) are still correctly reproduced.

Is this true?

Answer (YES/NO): NO